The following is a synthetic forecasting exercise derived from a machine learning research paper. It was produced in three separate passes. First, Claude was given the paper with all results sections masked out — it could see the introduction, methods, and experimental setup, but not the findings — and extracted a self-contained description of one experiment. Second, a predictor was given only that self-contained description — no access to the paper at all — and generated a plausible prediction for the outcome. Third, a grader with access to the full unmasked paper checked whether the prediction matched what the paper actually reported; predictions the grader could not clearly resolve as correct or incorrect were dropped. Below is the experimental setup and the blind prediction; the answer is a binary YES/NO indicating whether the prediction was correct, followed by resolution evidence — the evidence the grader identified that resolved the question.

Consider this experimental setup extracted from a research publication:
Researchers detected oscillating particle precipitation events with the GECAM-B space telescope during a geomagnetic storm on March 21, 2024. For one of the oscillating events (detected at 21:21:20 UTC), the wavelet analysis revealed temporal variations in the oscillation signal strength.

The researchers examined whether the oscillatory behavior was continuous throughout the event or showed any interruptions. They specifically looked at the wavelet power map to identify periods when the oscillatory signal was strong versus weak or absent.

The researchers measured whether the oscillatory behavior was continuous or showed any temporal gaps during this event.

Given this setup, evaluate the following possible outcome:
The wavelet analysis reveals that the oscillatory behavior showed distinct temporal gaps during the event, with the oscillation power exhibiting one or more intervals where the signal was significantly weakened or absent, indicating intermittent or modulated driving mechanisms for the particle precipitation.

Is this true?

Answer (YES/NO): YES